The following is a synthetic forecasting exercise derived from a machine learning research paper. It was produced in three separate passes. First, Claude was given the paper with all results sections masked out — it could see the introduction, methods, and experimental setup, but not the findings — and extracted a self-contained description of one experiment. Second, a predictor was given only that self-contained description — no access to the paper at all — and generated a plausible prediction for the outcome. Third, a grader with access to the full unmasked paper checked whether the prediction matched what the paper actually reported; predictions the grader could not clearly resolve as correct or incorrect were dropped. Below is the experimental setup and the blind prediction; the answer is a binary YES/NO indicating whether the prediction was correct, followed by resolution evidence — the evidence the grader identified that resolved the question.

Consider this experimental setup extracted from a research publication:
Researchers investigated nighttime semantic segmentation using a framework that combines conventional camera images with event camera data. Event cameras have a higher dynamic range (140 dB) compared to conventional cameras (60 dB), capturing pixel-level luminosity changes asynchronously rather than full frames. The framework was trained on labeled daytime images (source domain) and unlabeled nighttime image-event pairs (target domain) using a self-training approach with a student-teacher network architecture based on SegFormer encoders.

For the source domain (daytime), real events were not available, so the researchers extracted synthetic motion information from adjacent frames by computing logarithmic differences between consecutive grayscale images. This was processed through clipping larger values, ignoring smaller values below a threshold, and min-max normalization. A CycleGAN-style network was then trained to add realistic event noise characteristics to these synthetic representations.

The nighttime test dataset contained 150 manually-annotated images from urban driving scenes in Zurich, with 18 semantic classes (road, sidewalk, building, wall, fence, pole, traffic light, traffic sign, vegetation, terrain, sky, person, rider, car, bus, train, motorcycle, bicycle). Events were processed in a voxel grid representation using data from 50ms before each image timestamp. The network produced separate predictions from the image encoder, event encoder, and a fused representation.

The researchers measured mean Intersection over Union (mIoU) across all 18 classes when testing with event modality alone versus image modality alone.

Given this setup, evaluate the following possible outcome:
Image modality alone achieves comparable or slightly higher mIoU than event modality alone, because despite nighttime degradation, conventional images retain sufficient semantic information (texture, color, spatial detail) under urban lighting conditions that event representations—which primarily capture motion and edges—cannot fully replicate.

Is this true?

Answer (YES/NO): NO